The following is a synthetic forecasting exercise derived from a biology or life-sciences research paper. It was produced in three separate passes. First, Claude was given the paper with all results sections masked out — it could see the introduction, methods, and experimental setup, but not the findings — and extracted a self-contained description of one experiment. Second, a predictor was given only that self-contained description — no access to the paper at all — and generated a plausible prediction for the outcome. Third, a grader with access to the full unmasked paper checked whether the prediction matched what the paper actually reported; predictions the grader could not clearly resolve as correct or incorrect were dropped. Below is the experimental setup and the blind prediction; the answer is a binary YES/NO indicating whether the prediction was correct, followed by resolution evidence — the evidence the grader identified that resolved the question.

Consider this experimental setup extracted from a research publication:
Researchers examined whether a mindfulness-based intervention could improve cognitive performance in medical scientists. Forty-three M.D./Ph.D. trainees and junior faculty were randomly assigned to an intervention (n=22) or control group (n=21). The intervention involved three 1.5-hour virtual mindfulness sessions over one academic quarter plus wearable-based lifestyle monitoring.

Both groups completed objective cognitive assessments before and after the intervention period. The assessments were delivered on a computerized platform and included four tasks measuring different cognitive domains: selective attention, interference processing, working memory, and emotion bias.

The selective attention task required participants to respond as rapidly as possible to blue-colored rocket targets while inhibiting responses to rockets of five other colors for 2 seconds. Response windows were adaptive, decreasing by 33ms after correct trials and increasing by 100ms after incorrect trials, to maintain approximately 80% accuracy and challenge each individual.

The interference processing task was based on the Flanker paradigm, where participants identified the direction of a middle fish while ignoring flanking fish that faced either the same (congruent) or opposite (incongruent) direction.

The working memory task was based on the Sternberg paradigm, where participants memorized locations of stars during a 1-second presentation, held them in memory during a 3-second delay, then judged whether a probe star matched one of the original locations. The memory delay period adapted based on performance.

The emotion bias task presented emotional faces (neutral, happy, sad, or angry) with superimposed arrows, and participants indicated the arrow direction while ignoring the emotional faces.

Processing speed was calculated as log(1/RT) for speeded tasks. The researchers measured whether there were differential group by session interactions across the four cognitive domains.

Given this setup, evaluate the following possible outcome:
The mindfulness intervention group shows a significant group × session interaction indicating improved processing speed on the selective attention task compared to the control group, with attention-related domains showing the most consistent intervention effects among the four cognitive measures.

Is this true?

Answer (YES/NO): YES